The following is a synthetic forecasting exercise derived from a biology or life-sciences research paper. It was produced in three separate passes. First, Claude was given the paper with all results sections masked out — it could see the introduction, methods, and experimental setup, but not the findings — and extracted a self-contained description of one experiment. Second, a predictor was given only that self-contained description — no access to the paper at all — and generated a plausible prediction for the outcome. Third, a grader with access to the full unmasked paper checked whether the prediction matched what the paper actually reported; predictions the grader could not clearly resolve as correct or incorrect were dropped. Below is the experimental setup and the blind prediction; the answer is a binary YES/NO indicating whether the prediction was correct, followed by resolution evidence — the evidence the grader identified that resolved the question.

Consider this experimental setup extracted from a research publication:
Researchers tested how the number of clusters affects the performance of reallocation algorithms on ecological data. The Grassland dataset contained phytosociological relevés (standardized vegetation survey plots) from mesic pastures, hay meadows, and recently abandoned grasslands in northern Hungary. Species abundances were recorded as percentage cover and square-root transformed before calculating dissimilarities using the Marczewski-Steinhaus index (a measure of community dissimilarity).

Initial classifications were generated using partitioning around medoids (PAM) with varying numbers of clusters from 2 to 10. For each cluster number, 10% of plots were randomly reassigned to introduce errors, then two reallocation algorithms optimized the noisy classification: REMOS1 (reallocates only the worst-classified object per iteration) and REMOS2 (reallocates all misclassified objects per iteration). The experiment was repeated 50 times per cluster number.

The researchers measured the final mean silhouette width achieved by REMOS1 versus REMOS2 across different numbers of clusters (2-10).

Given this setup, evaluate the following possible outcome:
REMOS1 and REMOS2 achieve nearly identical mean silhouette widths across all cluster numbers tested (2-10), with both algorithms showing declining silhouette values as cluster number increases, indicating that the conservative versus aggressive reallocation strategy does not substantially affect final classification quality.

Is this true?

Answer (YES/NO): NO